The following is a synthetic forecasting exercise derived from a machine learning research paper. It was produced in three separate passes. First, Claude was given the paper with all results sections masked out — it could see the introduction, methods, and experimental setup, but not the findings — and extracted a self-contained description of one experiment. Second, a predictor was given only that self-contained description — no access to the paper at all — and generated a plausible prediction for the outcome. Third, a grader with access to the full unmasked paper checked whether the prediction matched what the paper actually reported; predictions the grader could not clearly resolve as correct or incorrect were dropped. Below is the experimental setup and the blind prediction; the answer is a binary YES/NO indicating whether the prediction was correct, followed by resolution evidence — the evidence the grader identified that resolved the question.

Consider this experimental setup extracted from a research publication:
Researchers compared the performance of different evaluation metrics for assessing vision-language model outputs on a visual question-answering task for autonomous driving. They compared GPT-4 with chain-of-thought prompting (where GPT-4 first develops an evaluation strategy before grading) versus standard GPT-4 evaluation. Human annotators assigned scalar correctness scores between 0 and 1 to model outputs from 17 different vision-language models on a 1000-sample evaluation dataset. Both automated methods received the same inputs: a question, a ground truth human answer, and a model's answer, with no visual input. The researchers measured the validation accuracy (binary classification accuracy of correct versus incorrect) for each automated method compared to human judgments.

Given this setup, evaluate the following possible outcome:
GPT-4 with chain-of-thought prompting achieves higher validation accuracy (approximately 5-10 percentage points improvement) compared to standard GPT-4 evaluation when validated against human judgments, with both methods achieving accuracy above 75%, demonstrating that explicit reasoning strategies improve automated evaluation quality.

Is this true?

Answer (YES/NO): NO